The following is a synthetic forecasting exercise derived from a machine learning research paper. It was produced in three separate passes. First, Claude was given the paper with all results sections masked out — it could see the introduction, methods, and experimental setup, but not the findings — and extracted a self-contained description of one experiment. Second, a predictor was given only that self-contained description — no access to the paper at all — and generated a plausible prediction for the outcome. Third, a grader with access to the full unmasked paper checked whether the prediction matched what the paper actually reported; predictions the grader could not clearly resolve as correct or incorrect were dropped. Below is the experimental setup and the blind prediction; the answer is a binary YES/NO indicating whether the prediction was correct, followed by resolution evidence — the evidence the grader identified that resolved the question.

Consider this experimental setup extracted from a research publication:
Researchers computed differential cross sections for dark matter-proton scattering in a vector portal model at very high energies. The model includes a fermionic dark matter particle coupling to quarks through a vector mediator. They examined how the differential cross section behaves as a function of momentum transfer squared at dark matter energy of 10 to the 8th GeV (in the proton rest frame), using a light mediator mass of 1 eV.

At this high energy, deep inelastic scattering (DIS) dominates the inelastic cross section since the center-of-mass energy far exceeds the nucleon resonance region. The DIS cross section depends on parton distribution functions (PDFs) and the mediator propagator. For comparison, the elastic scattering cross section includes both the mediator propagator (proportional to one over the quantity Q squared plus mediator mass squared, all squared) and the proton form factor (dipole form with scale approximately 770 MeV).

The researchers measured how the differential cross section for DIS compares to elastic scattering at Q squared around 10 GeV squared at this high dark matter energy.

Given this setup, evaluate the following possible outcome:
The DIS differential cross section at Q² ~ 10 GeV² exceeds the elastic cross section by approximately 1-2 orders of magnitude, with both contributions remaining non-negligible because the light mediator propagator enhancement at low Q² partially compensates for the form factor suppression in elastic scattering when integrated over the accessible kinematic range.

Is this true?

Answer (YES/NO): NO